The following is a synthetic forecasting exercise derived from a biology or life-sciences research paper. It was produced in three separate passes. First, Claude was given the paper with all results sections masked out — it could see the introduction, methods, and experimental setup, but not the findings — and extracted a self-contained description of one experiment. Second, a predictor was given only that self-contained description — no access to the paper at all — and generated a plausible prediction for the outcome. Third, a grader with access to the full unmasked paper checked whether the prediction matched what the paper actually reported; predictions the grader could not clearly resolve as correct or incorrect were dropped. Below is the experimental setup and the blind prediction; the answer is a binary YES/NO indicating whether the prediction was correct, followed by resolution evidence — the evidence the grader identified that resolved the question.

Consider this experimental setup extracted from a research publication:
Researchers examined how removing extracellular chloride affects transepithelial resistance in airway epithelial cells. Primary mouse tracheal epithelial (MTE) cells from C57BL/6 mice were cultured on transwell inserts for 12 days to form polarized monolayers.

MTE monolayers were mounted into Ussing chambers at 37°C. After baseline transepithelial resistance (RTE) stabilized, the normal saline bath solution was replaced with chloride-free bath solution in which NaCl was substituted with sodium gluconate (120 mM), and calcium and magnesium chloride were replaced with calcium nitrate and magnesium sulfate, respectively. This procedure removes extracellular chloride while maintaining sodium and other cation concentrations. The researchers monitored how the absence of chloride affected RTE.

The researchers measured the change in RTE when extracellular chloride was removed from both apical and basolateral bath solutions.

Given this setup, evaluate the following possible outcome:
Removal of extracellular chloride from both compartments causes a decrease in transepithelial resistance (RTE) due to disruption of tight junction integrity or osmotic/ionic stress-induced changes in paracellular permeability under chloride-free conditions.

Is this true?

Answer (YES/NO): NO